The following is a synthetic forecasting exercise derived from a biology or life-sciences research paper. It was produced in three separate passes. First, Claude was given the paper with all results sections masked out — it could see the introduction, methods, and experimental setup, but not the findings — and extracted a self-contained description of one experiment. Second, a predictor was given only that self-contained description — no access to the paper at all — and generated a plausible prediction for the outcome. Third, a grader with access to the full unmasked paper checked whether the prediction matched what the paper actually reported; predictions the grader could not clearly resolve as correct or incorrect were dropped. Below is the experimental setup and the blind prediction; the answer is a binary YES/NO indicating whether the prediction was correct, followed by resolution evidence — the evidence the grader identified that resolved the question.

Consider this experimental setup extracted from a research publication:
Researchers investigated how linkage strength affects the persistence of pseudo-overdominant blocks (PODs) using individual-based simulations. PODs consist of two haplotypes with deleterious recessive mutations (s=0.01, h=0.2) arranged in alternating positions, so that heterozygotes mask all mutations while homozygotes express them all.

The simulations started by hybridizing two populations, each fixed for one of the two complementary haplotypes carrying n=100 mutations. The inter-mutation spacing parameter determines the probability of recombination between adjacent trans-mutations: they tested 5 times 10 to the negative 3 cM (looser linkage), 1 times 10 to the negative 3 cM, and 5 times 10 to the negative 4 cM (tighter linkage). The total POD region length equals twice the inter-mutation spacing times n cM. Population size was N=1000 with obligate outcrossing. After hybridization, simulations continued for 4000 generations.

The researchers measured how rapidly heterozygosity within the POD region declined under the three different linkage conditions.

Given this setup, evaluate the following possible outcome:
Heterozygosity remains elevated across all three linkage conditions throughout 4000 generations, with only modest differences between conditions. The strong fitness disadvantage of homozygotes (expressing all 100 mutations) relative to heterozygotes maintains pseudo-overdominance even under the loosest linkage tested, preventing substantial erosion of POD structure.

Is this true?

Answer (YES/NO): NO